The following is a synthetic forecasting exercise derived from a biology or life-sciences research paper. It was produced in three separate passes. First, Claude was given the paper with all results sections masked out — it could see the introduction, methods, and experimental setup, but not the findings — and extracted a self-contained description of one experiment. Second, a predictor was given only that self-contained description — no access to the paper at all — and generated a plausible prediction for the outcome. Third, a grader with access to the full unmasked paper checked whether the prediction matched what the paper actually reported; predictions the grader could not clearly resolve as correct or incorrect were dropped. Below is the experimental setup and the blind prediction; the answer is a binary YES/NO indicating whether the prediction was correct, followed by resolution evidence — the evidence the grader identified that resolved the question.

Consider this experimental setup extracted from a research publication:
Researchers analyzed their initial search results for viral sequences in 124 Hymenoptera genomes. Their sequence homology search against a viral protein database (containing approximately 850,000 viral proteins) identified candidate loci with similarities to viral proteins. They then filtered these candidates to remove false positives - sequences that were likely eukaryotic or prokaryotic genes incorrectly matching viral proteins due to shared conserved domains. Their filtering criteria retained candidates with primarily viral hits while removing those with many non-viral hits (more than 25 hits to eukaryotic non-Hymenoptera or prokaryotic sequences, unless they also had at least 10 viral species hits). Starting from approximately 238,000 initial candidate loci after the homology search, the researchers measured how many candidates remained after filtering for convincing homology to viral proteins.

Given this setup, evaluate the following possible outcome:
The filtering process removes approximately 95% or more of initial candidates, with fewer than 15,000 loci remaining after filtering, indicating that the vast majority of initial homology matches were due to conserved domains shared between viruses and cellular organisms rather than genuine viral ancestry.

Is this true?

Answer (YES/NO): YES